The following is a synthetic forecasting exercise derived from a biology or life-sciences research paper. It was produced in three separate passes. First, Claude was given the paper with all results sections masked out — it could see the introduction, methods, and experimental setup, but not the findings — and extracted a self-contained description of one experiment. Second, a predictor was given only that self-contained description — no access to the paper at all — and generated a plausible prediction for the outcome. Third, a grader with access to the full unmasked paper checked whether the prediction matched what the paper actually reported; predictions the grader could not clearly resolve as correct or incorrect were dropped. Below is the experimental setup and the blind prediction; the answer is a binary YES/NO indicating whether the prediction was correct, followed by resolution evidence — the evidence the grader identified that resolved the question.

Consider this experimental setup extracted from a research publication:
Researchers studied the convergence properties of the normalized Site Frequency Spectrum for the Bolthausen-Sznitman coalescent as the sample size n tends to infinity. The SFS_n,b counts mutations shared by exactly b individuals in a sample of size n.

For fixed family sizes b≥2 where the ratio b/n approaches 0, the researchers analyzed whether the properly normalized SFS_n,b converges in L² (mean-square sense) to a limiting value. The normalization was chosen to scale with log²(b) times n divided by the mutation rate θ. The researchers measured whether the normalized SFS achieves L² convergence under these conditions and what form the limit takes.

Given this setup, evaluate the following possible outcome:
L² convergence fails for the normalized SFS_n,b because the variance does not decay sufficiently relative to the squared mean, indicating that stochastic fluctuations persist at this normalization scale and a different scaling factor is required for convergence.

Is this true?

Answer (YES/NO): NO